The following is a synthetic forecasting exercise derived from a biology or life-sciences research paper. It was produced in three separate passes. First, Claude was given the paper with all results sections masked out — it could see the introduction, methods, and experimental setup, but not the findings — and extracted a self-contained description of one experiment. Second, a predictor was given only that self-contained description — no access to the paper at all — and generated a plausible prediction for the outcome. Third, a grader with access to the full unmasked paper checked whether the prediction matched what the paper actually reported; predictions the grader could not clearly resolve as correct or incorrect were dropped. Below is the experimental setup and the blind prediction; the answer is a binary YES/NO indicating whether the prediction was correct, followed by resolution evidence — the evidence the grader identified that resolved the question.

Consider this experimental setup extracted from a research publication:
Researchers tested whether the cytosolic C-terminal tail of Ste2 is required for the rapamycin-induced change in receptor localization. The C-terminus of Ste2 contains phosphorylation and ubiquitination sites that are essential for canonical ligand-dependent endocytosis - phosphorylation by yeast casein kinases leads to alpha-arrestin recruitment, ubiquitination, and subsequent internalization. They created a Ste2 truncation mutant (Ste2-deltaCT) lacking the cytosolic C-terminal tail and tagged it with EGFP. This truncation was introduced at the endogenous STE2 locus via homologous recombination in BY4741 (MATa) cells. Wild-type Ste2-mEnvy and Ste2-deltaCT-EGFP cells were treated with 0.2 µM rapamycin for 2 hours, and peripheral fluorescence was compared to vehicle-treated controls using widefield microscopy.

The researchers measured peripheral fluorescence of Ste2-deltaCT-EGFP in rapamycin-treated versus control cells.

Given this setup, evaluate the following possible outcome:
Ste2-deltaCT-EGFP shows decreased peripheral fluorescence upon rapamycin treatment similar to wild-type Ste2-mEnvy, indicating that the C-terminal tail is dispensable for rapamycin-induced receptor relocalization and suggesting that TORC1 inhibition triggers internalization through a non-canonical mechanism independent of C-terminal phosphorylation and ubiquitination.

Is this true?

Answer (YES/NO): NO